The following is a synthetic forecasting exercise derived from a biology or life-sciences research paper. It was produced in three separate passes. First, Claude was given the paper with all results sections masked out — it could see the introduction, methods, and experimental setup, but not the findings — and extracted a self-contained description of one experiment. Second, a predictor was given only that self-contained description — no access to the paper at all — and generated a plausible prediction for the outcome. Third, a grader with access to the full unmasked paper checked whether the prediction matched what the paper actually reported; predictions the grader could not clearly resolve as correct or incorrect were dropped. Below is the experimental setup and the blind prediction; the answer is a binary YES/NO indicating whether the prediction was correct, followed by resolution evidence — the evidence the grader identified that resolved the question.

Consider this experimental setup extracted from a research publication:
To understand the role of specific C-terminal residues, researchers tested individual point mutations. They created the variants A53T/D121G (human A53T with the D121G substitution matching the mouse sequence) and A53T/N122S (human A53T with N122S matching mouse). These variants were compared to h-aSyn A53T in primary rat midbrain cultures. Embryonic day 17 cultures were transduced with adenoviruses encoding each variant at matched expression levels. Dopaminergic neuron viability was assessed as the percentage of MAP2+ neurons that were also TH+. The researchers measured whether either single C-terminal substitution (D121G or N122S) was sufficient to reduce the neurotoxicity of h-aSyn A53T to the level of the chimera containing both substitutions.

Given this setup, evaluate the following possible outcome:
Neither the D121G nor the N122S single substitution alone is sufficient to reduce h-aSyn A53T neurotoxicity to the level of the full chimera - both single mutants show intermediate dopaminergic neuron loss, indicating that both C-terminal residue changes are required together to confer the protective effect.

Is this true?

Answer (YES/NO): NO